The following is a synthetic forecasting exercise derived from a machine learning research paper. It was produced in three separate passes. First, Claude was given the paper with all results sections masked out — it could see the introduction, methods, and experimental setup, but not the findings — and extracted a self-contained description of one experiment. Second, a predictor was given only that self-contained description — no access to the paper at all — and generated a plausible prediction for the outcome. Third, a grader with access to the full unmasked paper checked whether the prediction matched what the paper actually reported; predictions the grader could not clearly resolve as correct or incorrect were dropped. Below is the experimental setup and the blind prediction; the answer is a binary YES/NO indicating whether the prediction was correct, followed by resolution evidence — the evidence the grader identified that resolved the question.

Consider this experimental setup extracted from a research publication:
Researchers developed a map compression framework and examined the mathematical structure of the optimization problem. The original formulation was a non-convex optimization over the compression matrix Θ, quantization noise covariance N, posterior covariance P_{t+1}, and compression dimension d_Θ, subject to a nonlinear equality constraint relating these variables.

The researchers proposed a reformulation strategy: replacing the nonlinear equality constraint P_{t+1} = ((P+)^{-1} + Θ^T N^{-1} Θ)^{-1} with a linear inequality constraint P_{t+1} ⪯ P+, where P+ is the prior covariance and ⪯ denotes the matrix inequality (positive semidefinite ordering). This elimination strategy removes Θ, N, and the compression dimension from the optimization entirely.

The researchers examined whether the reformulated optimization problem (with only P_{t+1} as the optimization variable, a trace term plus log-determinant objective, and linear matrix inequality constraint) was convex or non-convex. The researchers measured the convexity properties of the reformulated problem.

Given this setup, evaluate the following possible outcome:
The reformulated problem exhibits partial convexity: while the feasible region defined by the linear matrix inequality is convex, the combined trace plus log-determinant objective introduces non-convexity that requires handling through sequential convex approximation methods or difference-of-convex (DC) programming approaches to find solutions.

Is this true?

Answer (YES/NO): NO